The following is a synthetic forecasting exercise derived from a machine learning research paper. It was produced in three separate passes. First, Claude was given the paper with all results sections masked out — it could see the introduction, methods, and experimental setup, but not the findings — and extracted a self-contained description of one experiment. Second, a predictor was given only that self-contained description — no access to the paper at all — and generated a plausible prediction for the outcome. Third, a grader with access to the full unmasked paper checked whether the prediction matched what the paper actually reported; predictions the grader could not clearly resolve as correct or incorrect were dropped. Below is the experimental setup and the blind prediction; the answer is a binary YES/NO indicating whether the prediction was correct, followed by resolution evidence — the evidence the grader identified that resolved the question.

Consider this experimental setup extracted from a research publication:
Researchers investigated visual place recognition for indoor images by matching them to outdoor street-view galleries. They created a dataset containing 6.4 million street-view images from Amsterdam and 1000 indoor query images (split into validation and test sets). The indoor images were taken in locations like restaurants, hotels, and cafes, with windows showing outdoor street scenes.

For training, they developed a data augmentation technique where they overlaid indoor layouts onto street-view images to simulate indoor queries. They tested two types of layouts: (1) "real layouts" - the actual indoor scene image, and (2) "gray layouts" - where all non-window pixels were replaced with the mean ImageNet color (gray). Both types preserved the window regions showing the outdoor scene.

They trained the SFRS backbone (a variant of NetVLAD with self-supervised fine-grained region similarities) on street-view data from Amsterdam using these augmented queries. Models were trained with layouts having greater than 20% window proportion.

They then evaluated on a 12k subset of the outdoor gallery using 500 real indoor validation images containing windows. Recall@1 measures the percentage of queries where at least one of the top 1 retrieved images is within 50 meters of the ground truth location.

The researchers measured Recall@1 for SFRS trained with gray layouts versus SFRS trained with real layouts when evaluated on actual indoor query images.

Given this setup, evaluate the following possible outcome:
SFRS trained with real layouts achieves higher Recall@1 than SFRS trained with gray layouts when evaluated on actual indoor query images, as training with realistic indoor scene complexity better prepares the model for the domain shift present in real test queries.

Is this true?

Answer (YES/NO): YES